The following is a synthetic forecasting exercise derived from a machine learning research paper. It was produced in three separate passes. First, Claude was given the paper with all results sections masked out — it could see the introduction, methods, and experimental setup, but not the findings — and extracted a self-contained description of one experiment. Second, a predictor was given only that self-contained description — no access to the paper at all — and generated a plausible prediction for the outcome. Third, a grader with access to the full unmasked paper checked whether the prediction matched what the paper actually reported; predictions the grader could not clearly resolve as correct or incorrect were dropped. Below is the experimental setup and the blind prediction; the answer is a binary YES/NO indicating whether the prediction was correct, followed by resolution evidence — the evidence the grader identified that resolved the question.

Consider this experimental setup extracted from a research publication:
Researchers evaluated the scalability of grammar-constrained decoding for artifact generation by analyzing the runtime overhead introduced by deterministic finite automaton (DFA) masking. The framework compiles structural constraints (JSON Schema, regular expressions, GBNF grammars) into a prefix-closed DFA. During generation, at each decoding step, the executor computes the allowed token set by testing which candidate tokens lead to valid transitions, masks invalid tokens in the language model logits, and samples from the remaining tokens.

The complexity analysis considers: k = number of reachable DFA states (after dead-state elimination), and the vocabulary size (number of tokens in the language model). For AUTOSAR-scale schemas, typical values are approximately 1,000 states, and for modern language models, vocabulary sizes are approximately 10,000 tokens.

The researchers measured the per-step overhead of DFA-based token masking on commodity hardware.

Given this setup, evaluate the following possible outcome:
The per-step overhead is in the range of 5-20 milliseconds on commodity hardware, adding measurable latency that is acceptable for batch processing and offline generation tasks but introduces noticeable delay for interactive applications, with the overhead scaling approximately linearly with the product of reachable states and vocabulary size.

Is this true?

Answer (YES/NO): NO